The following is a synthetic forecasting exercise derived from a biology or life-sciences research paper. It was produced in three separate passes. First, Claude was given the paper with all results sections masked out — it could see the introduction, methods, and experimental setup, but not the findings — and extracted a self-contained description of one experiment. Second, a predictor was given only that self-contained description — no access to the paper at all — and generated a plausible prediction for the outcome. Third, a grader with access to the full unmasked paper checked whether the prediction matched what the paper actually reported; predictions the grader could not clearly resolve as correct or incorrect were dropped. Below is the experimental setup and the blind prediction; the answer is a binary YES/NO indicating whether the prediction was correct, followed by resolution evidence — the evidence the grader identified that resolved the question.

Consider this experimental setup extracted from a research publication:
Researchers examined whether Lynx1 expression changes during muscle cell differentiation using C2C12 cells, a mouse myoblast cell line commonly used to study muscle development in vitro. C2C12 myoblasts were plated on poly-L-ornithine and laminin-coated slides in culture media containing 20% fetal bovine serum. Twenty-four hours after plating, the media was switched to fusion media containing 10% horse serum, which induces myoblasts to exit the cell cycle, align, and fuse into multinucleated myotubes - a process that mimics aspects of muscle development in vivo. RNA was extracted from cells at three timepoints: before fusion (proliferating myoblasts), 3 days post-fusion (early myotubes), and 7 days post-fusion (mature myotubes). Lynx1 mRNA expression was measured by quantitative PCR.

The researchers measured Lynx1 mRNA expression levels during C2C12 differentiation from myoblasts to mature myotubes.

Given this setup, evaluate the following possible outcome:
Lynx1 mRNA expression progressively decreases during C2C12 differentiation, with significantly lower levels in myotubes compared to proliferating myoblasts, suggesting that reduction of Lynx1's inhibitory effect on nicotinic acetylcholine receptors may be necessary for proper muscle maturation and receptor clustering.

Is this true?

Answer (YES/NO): NO